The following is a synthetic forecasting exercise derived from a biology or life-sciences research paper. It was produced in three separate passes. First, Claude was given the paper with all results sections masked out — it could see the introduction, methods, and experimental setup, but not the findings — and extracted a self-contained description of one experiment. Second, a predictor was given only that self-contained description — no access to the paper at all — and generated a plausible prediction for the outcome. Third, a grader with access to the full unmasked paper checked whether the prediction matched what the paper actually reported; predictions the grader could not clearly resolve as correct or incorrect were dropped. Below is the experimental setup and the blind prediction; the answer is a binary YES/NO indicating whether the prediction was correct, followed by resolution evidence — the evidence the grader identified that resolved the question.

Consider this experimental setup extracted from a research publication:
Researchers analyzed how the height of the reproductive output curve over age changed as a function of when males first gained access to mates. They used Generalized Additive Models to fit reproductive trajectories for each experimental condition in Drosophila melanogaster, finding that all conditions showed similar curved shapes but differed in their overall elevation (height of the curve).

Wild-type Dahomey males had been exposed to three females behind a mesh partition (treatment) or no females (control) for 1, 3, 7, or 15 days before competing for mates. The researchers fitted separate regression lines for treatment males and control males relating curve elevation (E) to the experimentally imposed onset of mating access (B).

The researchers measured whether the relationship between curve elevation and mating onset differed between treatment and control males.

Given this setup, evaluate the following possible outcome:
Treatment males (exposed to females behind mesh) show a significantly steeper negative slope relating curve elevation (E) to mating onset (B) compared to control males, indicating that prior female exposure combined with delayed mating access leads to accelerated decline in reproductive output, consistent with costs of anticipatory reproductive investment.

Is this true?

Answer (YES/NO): YES